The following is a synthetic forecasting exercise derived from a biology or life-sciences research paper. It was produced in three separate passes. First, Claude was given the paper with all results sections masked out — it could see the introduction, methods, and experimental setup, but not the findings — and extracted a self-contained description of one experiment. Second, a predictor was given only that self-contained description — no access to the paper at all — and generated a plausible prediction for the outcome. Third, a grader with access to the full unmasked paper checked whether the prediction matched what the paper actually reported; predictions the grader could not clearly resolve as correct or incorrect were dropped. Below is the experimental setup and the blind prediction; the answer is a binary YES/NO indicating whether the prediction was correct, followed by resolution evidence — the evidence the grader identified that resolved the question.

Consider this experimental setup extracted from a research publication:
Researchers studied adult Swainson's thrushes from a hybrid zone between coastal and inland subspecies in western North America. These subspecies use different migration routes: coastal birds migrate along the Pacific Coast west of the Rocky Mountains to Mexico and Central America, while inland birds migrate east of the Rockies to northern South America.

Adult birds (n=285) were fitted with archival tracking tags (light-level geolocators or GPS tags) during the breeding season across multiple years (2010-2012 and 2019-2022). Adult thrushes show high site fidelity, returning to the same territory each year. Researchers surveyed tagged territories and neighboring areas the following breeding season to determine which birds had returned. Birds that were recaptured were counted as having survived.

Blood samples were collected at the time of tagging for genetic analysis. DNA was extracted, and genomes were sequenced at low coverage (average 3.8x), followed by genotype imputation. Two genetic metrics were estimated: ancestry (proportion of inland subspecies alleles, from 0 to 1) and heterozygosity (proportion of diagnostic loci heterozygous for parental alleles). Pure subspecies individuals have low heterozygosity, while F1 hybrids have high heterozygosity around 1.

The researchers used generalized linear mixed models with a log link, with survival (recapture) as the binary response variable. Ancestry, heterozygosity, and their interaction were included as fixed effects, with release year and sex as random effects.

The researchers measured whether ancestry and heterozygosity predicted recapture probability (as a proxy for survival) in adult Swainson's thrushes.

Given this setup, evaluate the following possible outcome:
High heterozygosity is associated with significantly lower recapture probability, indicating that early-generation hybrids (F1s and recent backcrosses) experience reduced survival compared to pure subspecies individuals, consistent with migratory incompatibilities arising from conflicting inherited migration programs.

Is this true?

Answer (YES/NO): NO